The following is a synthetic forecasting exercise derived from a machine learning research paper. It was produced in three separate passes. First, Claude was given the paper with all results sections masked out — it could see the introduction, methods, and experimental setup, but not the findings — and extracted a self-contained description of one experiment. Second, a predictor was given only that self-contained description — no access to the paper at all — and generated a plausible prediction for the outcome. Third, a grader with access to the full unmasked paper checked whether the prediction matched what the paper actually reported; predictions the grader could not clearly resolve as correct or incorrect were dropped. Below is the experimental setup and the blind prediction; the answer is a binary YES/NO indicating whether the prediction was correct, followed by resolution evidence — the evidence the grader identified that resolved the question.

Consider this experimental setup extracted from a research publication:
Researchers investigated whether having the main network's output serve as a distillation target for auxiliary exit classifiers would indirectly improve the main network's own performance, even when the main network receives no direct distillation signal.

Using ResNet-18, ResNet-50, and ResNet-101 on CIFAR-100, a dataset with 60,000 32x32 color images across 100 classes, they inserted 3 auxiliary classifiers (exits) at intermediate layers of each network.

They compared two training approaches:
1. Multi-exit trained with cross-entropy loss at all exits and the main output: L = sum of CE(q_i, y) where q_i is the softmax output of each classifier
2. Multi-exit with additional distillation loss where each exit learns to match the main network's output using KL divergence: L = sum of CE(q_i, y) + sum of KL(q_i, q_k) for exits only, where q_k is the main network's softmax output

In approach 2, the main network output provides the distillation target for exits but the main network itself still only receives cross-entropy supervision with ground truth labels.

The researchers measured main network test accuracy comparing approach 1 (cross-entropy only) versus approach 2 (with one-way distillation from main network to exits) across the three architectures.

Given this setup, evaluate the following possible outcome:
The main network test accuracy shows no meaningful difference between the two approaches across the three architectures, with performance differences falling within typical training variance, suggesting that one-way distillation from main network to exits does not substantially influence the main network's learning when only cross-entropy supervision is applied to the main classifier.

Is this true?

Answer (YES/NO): YES